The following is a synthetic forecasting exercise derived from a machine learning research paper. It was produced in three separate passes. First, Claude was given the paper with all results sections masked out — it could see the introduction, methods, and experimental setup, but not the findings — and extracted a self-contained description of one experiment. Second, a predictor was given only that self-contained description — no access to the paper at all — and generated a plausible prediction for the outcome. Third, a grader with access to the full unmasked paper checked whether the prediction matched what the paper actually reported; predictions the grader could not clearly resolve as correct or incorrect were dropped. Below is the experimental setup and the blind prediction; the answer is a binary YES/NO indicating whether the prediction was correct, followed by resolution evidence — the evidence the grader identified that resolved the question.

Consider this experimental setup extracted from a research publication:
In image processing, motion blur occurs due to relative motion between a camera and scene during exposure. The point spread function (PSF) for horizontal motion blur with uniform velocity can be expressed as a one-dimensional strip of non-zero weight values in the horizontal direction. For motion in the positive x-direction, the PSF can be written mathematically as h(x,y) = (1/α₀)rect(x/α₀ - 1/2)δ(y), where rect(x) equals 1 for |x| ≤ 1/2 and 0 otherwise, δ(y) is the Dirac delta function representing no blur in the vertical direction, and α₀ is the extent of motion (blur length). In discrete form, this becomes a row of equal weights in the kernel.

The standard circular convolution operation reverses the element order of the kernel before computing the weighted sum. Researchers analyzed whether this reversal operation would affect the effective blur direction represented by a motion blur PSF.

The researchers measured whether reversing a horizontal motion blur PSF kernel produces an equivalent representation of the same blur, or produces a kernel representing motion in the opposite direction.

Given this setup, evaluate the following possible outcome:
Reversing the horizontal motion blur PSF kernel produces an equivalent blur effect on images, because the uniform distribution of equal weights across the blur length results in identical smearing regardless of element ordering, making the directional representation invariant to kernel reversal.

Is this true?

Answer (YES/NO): NO